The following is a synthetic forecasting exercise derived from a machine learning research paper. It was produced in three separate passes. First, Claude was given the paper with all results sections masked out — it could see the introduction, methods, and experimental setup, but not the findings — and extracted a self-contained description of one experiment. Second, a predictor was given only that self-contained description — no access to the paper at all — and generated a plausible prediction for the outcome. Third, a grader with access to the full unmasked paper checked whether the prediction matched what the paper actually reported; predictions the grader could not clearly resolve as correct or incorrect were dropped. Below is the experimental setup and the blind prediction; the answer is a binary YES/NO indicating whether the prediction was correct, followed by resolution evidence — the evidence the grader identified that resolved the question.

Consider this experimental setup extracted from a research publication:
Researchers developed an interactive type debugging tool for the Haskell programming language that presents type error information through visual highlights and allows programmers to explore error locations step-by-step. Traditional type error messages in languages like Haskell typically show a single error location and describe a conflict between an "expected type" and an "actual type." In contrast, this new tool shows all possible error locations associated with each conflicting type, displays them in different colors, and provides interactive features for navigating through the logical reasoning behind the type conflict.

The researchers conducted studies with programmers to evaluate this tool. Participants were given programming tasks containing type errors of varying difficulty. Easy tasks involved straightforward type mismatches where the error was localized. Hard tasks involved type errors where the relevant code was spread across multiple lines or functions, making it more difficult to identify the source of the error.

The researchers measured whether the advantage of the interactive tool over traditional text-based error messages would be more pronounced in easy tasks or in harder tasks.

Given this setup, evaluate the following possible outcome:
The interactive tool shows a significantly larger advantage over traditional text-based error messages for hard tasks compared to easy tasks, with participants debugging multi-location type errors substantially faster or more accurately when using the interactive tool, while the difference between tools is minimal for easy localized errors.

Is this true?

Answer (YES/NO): YES